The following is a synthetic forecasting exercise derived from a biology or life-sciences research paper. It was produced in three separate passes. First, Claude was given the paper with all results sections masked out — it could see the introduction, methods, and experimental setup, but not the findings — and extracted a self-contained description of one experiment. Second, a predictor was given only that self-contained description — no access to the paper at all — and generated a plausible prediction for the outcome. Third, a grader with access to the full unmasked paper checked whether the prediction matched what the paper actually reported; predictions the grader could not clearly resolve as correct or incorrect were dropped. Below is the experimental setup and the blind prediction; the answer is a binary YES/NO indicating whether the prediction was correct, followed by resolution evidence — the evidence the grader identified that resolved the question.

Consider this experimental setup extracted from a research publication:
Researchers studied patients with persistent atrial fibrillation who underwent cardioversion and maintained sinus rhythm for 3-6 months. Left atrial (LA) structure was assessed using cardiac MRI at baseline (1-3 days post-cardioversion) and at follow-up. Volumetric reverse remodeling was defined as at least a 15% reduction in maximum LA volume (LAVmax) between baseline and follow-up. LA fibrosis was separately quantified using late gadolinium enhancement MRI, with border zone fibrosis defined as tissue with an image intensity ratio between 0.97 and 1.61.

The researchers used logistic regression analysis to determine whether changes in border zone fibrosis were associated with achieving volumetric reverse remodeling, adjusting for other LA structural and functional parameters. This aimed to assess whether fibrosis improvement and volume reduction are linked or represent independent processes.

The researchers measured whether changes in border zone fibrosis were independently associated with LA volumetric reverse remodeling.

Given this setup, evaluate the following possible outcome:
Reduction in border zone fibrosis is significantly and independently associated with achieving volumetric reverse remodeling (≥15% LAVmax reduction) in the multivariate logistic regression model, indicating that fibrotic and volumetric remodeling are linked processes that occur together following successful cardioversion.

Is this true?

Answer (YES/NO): NO